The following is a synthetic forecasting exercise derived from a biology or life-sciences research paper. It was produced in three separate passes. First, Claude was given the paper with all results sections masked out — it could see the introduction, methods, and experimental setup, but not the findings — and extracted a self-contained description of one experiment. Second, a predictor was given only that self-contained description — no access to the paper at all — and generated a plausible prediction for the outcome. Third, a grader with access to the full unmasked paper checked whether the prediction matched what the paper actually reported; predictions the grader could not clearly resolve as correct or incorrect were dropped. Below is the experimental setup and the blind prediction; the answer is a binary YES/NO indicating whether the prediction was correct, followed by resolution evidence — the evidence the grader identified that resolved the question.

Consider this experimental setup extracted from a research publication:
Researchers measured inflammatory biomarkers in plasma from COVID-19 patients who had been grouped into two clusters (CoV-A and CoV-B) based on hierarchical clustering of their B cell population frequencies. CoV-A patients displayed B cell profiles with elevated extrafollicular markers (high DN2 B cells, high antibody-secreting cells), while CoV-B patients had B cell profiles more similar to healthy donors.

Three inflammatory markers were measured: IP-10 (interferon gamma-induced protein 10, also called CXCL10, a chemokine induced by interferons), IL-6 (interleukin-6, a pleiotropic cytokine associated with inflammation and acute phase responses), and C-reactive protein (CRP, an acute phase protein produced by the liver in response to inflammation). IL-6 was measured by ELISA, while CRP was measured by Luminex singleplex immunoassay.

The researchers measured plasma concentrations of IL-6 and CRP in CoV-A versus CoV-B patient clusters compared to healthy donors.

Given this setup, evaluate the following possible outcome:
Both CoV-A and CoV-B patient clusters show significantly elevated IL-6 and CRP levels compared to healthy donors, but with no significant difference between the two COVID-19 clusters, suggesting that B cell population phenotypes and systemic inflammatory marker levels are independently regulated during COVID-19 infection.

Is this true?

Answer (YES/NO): NO